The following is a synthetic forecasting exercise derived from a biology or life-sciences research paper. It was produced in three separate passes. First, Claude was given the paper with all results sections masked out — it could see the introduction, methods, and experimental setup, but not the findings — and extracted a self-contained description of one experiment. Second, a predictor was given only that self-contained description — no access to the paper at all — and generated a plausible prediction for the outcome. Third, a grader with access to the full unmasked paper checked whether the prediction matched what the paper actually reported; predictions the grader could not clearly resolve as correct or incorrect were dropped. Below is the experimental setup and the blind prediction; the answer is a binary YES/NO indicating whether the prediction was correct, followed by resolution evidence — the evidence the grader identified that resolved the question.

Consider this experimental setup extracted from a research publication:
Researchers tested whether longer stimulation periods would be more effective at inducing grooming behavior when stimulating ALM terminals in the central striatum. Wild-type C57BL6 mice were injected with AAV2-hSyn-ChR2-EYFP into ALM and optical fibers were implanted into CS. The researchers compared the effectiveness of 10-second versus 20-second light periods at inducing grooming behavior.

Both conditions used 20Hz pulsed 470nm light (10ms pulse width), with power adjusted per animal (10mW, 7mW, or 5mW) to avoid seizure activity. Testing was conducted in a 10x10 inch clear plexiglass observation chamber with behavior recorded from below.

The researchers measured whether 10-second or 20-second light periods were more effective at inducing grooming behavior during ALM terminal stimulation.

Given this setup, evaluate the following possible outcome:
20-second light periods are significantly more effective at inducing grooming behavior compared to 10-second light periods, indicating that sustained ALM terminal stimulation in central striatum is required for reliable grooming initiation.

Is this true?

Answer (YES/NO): YES